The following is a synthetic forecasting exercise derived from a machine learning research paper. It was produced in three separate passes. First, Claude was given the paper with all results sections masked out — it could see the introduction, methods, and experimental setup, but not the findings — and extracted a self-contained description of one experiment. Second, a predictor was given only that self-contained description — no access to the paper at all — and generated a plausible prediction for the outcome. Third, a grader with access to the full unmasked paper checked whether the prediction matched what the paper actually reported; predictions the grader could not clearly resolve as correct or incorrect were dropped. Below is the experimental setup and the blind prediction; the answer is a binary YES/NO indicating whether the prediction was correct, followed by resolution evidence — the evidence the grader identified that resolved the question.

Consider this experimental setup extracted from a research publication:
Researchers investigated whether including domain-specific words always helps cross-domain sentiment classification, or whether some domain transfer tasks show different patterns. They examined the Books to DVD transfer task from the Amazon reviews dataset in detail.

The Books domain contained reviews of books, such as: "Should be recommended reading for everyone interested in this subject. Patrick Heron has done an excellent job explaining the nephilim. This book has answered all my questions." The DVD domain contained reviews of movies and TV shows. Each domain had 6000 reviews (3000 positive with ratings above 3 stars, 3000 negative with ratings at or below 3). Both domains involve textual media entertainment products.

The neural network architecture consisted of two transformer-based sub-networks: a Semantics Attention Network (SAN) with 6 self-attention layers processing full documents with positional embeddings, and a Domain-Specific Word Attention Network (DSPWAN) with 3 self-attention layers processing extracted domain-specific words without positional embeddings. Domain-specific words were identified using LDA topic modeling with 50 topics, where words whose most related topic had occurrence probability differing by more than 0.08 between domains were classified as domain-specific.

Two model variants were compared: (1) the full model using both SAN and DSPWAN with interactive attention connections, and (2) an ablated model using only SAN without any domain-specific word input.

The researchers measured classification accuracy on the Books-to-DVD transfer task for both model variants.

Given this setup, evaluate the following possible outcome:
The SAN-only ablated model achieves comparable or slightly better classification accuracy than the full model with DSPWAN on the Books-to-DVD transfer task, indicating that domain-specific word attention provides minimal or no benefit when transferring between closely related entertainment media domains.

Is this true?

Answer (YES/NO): YES